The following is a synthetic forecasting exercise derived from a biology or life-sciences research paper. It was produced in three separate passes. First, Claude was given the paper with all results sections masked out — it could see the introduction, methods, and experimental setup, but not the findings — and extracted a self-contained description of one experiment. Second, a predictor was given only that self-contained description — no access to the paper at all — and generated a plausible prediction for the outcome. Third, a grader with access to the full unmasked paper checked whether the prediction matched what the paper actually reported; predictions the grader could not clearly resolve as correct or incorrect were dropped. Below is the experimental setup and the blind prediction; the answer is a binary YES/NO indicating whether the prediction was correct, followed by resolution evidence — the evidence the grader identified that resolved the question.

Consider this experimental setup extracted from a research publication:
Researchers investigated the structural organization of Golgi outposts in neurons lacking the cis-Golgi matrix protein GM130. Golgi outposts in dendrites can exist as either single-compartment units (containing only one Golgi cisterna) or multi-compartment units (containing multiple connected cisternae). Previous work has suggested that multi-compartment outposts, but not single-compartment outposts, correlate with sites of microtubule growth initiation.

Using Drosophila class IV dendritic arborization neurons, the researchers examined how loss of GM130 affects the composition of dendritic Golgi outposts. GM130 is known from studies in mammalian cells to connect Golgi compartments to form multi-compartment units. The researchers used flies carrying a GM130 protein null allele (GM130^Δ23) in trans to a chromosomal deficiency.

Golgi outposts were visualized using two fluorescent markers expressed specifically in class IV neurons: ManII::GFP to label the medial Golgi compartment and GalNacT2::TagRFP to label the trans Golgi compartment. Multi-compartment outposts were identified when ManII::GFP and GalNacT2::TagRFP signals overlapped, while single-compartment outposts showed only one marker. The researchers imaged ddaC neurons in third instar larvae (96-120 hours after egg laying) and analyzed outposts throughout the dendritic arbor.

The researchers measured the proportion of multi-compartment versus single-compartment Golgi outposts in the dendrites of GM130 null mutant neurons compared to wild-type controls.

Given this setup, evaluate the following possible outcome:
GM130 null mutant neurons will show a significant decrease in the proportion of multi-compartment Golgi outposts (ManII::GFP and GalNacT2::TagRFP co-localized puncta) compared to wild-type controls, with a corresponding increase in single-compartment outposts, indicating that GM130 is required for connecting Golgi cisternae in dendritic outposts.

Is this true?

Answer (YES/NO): YES